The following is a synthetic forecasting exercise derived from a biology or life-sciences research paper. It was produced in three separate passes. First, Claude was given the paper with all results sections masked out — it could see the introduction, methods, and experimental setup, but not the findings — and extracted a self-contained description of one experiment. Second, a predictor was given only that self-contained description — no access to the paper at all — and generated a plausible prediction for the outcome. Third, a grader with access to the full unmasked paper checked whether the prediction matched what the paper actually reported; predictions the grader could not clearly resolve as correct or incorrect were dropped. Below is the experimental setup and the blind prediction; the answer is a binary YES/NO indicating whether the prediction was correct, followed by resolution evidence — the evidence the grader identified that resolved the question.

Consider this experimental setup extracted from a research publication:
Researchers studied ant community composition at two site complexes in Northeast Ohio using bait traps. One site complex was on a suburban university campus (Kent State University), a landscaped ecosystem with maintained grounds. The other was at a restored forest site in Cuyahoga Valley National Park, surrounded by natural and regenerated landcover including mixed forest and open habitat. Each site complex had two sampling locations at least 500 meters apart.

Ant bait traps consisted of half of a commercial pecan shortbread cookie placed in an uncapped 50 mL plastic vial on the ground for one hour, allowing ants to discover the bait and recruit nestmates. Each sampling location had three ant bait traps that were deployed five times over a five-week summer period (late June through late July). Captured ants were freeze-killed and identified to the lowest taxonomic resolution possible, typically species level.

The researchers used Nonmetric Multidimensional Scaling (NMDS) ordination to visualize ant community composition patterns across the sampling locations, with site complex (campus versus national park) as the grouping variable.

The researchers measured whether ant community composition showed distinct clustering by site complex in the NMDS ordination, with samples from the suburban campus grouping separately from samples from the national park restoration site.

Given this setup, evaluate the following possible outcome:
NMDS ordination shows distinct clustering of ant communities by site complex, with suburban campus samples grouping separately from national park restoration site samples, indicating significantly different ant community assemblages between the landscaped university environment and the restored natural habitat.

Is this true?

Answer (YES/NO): NO